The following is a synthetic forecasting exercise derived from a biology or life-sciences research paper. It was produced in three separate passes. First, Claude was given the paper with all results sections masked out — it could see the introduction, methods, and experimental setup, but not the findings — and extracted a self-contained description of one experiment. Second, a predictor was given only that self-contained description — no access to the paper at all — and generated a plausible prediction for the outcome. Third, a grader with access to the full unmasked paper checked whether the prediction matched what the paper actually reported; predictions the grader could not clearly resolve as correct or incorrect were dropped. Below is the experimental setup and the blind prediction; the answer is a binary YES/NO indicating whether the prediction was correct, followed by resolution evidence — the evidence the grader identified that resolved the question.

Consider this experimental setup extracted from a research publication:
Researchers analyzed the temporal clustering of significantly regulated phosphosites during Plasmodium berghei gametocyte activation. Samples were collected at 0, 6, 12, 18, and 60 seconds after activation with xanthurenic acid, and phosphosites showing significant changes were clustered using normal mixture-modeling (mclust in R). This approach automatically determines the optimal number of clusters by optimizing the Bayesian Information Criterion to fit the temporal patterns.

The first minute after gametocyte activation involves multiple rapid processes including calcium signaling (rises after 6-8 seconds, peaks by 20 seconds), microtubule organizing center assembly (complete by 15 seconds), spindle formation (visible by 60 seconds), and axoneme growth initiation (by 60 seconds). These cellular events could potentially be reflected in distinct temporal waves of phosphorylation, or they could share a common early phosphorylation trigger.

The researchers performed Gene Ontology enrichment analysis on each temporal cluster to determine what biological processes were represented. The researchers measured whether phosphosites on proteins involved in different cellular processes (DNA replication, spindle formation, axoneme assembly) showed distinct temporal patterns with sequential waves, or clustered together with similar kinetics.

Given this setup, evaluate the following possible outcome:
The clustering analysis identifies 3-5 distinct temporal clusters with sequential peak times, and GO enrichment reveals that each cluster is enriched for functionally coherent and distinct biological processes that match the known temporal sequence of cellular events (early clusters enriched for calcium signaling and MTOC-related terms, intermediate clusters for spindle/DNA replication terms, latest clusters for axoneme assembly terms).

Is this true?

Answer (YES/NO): NO